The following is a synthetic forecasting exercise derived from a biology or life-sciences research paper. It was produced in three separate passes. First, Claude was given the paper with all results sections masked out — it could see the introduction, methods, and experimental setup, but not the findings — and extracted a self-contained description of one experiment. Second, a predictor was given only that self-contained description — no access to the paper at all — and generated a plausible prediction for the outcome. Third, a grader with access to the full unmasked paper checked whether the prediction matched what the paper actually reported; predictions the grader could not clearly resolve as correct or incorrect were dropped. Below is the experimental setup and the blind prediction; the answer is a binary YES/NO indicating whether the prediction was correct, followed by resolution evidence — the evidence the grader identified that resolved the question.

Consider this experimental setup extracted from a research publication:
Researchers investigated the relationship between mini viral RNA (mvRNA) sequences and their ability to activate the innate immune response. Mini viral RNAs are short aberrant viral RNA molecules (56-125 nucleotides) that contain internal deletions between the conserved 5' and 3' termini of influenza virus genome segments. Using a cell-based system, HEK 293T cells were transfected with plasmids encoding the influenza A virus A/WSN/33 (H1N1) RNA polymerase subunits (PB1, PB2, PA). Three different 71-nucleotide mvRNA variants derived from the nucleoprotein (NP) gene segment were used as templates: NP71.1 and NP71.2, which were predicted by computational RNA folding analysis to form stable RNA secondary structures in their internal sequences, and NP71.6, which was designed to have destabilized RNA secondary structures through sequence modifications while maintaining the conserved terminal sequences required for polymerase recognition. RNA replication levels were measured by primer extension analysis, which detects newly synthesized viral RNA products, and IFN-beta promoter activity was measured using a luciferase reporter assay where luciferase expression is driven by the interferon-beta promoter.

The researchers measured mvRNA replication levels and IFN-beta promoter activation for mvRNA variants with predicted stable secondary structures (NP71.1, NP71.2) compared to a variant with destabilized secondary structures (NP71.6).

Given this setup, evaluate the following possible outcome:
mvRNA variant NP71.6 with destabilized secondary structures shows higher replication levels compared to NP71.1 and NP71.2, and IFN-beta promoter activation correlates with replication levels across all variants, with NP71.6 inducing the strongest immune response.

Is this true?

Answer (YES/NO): NO